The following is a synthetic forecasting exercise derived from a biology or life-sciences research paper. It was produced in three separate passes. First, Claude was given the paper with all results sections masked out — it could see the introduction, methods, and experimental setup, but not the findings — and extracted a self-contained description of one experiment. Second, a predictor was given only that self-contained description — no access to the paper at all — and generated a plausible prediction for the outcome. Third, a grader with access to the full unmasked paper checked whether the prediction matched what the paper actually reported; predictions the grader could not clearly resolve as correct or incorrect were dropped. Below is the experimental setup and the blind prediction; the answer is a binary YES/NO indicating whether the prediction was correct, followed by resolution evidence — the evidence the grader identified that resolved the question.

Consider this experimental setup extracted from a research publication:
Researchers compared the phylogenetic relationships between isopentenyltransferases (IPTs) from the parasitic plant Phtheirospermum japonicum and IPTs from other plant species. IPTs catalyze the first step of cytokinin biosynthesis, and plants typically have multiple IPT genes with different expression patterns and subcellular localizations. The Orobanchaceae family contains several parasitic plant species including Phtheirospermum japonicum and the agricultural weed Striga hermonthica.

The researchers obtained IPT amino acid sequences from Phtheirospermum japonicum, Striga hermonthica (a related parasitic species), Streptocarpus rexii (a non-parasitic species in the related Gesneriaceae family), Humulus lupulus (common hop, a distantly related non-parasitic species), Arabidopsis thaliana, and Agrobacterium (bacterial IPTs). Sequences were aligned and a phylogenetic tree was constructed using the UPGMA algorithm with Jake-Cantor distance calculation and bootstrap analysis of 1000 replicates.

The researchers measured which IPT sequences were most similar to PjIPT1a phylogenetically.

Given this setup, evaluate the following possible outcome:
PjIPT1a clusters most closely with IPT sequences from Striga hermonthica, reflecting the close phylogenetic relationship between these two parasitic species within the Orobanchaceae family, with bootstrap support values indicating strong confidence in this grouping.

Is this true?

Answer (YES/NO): YES